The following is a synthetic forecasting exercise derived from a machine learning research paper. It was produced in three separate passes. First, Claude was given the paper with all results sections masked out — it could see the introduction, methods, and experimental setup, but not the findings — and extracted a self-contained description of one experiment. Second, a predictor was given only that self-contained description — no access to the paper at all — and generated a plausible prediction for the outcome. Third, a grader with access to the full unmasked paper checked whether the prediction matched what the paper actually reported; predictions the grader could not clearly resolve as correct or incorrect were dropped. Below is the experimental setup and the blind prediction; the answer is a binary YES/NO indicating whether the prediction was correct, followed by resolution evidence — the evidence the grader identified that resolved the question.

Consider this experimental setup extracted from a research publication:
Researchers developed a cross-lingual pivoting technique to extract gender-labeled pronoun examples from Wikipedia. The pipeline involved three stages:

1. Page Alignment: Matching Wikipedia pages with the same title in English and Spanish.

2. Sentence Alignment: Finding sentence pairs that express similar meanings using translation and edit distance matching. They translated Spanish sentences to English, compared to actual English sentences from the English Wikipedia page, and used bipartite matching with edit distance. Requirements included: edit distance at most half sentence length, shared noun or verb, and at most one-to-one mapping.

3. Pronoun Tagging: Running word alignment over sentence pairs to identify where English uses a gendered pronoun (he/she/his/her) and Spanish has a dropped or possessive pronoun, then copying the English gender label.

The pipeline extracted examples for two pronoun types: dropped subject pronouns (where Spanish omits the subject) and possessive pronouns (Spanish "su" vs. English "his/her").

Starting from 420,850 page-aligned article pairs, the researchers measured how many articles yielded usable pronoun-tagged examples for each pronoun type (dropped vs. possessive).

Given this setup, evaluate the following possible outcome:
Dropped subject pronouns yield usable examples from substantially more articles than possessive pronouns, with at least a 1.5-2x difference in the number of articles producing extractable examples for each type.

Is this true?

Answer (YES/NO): NO